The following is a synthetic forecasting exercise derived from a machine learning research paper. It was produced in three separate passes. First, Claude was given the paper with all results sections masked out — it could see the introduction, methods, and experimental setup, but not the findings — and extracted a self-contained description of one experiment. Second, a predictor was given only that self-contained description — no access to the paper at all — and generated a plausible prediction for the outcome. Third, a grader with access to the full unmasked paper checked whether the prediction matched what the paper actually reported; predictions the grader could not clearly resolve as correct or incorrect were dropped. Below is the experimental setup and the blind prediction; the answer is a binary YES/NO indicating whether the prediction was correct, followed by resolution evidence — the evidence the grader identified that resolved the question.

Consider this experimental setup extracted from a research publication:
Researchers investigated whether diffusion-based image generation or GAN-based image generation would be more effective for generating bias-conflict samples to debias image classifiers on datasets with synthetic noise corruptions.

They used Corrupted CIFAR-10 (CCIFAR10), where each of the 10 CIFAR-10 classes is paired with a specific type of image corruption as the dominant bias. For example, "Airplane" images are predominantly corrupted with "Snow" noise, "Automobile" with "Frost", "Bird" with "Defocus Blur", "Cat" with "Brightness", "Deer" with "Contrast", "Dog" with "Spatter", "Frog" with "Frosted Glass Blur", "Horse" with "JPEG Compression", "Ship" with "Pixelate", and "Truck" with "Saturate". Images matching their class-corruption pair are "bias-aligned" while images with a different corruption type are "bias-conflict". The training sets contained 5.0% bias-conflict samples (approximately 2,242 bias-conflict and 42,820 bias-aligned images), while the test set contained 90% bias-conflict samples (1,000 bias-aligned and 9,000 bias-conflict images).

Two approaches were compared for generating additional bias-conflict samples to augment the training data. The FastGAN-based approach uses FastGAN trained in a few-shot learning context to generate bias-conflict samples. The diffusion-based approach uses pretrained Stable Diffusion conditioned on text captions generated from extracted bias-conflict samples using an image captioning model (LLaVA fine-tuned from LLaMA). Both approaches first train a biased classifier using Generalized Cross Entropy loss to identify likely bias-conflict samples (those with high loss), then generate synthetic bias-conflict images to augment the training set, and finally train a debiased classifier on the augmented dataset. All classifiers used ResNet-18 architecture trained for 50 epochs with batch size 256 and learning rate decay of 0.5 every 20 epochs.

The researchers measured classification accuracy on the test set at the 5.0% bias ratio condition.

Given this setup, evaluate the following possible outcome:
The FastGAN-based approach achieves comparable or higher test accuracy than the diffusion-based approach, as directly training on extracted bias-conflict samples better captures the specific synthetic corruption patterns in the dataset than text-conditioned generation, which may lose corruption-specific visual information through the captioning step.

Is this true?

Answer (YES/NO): YES